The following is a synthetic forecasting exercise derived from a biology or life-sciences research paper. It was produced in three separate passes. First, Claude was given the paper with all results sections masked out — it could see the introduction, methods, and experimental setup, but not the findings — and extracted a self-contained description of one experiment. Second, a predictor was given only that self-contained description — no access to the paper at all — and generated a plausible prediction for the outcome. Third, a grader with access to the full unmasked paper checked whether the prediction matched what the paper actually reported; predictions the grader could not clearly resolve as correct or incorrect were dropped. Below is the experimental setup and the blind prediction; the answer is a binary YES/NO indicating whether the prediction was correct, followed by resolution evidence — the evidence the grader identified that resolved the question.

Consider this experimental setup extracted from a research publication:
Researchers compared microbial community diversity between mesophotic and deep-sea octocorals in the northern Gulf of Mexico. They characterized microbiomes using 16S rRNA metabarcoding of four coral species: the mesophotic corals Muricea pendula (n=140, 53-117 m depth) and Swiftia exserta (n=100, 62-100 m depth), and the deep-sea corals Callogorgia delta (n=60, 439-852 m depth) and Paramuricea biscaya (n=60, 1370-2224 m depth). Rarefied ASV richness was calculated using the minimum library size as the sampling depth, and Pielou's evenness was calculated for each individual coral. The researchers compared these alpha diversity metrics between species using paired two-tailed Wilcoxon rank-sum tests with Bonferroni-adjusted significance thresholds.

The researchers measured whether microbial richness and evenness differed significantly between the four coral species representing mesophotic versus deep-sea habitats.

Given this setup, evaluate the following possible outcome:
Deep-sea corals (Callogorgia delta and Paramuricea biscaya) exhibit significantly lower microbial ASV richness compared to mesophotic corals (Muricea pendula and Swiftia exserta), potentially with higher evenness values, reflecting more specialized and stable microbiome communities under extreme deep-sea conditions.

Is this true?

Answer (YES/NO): NO